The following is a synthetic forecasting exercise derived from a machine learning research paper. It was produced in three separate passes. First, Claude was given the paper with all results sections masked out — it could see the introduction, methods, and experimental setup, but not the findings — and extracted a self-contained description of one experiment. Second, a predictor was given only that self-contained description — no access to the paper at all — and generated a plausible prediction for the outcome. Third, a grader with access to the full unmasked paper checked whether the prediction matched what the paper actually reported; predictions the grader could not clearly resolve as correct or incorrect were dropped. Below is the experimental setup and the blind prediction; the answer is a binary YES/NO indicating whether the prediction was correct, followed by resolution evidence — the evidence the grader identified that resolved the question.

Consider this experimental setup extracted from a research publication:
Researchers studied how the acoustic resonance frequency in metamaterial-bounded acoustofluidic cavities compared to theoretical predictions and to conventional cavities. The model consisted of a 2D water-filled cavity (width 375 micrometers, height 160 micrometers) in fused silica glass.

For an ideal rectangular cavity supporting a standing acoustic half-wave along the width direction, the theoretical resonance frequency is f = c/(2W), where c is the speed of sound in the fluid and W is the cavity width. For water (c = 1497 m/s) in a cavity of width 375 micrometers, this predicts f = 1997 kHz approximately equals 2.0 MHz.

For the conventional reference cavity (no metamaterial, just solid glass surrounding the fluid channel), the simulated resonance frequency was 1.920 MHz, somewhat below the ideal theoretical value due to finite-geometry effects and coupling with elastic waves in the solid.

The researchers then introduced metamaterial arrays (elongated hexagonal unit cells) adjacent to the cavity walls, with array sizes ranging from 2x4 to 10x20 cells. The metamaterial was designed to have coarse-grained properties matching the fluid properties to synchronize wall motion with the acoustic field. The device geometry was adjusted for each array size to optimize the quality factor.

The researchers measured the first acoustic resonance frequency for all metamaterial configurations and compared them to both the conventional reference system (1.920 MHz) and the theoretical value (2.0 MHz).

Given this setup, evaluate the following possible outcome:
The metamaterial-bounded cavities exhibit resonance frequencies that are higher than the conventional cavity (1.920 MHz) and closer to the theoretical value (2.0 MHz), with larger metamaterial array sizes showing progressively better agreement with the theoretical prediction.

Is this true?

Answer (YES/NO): NO